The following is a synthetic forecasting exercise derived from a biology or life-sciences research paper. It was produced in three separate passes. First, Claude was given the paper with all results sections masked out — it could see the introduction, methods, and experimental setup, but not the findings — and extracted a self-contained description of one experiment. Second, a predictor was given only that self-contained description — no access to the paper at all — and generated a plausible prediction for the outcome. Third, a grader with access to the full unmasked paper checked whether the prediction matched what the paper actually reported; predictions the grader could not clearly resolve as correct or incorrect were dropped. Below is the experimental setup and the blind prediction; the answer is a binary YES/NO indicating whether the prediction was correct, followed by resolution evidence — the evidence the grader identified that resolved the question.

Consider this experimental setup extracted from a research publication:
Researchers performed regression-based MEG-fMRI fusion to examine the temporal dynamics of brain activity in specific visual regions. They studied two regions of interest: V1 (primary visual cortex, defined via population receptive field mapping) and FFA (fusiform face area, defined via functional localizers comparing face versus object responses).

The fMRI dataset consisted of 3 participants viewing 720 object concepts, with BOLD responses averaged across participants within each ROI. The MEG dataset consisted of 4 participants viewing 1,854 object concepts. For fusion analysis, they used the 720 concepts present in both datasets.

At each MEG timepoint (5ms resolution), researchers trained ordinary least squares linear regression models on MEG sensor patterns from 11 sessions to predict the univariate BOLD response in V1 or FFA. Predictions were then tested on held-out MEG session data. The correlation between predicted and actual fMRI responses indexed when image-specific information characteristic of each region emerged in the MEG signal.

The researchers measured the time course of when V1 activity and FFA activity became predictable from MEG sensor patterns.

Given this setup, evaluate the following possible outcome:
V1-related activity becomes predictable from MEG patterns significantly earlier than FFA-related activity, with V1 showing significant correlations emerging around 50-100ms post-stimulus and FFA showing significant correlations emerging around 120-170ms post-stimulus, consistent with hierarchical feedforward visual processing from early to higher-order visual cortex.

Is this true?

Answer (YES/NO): NO